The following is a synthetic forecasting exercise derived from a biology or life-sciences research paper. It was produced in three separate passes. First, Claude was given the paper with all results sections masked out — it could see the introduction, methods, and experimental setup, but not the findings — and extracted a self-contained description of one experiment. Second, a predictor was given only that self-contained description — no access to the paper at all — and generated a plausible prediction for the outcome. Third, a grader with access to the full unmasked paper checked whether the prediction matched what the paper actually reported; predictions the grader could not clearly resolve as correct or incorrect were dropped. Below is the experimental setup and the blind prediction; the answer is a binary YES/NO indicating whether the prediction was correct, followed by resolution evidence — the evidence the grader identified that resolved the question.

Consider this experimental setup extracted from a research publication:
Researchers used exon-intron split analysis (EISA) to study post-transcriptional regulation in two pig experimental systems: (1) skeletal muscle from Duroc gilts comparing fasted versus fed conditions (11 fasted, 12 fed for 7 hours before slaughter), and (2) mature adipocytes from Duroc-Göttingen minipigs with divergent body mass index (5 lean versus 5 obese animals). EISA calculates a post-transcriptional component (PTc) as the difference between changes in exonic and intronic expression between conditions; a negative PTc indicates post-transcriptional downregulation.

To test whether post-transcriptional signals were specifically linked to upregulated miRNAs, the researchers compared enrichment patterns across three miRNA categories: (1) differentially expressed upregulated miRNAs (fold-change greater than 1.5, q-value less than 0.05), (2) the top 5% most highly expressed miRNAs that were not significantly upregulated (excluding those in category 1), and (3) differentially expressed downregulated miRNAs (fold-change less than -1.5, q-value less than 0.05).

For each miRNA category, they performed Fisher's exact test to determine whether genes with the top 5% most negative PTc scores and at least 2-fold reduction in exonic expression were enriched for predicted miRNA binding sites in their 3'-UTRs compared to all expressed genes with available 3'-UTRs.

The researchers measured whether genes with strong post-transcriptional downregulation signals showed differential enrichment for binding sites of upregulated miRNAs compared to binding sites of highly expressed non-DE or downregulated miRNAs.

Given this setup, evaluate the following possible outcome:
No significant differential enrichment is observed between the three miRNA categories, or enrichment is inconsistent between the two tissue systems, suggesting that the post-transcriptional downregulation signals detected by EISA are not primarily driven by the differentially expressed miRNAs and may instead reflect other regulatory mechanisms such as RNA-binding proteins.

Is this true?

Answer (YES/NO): NO